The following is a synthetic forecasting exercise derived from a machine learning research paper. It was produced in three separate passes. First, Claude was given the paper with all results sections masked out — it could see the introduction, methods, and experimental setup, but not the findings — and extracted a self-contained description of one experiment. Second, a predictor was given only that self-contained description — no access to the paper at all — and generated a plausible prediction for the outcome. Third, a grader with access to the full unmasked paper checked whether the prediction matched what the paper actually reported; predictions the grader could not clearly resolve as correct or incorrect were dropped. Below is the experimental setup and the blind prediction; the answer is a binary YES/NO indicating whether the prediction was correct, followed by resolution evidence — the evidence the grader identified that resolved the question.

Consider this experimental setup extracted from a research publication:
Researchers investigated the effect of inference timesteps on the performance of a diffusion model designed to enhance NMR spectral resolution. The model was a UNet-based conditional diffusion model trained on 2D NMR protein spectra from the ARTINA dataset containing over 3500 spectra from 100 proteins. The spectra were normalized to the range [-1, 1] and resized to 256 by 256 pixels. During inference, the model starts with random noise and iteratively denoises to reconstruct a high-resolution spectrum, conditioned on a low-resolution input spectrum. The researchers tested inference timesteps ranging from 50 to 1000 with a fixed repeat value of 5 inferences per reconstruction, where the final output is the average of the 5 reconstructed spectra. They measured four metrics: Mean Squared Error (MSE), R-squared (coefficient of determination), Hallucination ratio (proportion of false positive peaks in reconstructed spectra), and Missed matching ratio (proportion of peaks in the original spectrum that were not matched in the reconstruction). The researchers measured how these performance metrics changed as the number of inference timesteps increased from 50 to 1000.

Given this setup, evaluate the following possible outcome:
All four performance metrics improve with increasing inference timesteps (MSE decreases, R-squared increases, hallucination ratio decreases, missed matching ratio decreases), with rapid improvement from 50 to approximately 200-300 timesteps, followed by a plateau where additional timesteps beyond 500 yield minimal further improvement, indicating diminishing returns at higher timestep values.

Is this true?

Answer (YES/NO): NO